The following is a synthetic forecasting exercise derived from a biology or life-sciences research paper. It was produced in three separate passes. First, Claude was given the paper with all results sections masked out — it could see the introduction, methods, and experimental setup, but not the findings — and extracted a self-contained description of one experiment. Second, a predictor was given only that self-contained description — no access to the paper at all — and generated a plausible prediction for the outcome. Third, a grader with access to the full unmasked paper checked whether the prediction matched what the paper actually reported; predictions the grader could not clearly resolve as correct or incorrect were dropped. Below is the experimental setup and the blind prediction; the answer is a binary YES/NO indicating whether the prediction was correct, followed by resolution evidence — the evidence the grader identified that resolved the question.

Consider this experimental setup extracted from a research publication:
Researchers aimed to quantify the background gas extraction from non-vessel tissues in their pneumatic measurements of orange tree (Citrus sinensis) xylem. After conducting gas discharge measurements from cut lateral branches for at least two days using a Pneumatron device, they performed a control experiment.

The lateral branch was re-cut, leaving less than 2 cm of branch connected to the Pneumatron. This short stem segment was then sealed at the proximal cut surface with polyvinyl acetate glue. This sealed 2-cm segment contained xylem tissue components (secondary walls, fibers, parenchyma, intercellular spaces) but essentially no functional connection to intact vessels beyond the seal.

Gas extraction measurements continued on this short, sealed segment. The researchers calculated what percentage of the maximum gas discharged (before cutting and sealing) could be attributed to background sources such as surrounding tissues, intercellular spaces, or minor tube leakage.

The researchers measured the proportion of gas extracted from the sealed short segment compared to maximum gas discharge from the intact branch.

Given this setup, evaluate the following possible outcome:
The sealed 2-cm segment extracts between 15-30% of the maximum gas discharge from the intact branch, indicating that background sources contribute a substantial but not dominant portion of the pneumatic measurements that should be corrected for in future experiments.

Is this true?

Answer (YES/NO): YES